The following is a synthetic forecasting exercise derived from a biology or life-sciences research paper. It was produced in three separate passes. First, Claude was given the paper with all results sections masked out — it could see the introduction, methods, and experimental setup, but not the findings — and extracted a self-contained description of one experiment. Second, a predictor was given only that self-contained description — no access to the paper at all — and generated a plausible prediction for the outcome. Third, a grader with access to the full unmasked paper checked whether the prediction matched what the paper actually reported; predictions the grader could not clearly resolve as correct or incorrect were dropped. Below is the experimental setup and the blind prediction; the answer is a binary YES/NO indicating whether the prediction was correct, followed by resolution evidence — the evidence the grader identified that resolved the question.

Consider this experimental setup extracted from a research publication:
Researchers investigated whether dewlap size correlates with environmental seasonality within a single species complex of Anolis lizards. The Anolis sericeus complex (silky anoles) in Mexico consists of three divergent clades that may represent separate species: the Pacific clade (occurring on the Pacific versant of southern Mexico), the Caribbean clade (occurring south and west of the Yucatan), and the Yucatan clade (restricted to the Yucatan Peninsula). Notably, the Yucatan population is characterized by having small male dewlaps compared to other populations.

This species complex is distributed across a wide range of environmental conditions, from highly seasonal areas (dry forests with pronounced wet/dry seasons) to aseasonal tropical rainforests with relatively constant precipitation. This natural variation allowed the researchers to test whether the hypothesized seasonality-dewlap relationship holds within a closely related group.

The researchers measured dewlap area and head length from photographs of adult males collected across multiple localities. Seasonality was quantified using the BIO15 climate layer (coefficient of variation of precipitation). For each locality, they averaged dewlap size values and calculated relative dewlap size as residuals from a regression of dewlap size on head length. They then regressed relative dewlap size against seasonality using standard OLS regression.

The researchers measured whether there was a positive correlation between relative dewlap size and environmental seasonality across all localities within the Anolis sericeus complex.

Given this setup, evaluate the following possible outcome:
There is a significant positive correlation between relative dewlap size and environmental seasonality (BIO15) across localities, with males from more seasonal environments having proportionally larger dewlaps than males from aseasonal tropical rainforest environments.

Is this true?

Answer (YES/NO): YES